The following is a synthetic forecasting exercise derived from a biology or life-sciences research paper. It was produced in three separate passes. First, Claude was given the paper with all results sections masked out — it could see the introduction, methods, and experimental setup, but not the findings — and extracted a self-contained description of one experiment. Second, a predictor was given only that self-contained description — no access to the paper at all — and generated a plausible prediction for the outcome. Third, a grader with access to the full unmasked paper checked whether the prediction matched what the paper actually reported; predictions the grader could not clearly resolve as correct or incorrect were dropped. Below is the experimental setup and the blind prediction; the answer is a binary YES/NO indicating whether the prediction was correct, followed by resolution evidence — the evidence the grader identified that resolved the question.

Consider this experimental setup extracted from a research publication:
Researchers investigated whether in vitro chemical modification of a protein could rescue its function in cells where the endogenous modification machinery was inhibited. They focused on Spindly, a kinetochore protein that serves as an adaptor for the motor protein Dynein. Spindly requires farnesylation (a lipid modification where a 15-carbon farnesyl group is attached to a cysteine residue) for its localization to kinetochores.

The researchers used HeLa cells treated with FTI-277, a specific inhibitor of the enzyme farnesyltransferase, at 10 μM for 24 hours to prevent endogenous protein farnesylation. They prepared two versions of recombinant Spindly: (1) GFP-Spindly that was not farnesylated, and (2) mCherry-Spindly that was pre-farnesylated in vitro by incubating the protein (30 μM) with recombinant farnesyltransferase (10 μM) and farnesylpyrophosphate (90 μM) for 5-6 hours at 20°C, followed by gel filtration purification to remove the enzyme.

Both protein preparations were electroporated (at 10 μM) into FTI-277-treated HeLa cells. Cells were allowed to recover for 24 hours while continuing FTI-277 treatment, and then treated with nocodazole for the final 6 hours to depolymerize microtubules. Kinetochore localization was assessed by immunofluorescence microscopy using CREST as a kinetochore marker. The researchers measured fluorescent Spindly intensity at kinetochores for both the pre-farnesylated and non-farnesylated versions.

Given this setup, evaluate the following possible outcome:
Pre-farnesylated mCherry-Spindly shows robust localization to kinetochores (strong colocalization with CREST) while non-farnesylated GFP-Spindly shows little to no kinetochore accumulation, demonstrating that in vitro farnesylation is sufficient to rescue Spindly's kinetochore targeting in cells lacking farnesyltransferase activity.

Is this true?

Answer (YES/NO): YES